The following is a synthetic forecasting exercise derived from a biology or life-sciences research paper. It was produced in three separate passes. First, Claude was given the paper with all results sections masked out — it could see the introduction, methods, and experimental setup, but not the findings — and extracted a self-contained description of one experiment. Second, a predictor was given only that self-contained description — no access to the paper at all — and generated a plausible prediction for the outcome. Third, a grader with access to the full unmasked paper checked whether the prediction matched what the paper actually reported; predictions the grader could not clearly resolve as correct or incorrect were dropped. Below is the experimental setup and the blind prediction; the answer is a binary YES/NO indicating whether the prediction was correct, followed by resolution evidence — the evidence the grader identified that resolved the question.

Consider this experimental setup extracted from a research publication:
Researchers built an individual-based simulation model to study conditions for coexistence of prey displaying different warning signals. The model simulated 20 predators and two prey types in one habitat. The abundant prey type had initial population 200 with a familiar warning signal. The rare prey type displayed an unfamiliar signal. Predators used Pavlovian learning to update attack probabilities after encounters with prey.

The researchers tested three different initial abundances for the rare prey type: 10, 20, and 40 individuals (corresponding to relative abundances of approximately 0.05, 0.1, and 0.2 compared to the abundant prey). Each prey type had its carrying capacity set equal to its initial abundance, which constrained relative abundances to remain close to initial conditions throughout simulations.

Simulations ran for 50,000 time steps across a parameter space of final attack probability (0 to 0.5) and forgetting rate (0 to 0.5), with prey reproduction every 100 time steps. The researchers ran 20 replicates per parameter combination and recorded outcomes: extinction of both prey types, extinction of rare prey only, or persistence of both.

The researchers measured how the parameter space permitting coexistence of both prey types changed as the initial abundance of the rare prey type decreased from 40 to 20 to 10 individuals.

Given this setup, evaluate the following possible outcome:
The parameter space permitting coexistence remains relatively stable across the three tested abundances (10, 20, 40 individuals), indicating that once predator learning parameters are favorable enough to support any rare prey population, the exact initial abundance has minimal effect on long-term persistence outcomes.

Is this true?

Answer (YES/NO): NO